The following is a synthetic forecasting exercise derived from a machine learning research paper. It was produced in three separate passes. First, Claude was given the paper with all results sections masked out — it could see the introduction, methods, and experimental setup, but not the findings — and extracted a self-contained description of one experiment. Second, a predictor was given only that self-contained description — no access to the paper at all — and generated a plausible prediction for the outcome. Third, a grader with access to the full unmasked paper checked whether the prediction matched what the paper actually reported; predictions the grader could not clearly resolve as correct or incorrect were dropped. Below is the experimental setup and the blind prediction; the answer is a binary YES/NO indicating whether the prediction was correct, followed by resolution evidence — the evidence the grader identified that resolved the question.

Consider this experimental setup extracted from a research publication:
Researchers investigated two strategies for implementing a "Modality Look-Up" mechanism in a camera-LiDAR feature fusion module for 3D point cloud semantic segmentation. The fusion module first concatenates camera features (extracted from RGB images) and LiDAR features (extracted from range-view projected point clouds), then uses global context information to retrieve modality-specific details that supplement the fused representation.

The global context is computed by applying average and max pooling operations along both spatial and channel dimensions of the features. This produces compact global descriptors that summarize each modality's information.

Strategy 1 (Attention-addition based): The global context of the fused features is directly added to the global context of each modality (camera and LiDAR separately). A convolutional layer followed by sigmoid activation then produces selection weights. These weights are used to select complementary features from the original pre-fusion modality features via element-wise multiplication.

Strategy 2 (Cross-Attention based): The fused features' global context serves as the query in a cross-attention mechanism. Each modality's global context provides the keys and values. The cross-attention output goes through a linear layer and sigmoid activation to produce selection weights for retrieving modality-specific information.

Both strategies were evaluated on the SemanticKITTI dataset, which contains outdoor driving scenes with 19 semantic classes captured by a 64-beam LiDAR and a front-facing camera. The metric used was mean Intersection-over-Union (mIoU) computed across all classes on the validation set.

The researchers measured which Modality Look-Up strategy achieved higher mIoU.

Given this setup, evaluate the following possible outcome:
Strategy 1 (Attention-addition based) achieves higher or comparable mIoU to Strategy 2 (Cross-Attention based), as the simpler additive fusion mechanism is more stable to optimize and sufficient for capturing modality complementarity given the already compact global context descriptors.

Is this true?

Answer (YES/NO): YES